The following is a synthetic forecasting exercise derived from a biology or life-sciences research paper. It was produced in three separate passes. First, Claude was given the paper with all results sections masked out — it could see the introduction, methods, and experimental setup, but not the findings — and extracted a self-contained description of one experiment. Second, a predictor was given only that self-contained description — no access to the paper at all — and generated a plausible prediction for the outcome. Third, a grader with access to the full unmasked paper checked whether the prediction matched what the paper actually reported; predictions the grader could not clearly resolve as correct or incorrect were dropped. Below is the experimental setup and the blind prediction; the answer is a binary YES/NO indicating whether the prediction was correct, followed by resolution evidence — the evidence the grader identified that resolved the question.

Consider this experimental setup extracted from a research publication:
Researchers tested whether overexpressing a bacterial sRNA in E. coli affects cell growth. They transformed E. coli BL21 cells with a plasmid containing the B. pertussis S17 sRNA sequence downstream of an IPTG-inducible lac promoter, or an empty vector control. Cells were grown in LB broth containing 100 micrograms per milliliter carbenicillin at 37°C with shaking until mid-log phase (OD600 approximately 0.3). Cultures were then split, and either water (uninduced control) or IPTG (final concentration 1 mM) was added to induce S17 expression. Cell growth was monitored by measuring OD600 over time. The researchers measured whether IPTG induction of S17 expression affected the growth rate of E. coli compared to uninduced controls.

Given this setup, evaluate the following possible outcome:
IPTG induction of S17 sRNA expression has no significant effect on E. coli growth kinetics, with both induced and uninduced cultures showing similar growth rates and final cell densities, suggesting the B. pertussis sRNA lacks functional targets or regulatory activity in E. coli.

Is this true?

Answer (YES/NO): NO